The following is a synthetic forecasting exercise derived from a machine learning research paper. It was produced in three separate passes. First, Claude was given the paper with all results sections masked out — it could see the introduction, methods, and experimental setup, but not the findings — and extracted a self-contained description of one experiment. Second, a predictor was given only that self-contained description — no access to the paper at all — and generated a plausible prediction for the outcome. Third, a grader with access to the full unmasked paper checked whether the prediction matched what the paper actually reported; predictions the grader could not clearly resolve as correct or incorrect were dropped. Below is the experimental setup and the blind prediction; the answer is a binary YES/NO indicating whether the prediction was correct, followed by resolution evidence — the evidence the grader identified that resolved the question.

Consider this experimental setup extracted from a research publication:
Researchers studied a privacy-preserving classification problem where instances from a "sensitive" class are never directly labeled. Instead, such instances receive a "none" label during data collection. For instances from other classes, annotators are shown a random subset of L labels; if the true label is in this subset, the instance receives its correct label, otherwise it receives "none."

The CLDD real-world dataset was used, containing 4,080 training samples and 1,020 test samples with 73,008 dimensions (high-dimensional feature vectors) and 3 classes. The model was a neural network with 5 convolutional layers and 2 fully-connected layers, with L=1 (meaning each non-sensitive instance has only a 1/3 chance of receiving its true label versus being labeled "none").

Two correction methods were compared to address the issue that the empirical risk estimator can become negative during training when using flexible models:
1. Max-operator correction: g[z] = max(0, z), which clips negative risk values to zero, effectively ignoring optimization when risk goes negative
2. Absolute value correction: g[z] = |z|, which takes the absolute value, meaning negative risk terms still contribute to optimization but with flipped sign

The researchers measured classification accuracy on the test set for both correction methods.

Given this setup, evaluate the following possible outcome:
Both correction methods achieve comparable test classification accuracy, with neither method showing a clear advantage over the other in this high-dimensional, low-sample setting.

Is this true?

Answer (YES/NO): NO